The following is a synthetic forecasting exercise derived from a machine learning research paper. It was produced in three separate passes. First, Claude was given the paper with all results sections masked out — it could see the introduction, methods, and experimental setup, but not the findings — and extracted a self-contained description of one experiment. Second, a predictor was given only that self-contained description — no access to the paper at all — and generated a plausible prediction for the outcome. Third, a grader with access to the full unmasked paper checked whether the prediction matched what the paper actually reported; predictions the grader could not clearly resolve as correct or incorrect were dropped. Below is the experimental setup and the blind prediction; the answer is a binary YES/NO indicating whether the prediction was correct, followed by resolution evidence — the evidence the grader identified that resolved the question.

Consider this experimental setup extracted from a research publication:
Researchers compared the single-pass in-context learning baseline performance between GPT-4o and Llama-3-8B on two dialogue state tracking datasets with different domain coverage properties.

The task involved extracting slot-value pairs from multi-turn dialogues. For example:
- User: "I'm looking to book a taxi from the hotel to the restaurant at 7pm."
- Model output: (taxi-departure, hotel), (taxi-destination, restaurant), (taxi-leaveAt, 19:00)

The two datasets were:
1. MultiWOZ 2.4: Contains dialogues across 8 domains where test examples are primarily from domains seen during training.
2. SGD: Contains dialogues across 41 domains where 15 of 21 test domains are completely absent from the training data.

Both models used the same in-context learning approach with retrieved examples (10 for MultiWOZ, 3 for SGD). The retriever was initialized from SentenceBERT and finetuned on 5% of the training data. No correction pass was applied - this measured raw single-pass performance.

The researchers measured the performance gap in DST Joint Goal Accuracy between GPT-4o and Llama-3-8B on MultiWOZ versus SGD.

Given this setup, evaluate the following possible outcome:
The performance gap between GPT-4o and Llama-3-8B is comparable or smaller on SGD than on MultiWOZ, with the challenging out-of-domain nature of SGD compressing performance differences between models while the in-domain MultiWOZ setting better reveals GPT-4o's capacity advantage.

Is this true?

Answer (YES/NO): NO